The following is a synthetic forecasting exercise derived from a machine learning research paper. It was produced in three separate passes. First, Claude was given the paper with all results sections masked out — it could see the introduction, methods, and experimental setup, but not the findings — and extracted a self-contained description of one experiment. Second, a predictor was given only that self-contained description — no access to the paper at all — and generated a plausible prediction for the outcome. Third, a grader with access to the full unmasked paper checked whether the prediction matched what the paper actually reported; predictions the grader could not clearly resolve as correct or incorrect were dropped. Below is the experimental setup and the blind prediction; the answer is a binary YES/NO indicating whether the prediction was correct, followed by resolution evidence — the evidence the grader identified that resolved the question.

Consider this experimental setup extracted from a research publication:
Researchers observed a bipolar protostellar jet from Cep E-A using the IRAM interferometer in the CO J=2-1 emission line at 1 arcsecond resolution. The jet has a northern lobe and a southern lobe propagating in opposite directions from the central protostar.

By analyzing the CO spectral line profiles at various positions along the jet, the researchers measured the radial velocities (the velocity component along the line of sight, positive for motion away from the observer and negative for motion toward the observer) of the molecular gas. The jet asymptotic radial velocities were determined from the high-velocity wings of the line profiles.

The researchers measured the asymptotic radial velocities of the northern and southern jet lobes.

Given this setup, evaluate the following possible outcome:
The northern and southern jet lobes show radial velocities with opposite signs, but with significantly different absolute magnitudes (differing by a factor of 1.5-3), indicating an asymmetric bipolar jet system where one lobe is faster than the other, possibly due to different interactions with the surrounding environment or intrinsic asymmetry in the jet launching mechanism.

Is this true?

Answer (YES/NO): YES